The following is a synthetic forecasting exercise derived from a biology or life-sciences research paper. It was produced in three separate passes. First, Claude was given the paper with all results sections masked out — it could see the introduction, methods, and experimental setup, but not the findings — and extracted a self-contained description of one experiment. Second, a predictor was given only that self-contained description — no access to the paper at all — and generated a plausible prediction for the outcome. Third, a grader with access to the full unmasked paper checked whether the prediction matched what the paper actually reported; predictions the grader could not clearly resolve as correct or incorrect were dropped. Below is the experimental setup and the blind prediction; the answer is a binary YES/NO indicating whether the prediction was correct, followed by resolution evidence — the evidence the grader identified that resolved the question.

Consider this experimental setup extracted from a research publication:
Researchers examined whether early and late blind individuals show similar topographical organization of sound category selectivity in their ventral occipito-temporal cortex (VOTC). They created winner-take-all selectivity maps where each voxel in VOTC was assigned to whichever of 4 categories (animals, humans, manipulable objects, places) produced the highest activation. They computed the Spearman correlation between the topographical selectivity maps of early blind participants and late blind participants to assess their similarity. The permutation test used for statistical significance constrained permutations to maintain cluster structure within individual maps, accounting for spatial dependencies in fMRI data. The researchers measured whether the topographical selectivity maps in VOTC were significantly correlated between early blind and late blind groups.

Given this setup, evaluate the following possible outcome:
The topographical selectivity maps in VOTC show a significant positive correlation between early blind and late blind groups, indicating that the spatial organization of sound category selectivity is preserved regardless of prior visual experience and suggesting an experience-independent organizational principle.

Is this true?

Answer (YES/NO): YES